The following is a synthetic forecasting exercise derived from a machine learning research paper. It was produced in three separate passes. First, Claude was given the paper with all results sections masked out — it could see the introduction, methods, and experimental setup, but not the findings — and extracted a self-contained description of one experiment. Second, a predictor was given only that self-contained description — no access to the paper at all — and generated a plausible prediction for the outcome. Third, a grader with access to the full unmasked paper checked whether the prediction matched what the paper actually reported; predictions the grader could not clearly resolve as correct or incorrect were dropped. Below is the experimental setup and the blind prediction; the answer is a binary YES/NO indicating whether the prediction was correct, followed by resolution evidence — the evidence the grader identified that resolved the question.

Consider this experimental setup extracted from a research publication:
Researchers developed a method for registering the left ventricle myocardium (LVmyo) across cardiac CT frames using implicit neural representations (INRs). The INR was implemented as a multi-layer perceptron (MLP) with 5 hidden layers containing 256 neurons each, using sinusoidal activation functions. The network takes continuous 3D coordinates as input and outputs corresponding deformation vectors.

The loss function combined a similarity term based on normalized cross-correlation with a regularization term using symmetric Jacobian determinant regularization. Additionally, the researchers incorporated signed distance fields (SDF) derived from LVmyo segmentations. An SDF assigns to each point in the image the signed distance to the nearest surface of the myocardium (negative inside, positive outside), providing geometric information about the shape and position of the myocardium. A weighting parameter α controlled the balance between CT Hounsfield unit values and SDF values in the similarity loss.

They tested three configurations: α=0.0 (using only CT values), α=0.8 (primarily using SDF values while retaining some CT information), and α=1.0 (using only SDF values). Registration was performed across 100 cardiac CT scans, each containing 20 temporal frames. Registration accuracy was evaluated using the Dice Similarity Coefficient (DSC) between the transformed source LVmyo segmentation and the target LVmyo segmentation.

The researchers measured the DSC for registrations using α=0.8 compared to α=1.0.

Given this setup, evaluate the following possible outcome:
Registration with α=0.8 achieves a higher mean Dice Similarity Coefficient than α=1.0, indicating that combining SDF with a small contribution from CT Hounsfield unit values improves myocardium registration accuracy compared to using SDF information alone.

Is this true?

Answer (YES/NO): NO